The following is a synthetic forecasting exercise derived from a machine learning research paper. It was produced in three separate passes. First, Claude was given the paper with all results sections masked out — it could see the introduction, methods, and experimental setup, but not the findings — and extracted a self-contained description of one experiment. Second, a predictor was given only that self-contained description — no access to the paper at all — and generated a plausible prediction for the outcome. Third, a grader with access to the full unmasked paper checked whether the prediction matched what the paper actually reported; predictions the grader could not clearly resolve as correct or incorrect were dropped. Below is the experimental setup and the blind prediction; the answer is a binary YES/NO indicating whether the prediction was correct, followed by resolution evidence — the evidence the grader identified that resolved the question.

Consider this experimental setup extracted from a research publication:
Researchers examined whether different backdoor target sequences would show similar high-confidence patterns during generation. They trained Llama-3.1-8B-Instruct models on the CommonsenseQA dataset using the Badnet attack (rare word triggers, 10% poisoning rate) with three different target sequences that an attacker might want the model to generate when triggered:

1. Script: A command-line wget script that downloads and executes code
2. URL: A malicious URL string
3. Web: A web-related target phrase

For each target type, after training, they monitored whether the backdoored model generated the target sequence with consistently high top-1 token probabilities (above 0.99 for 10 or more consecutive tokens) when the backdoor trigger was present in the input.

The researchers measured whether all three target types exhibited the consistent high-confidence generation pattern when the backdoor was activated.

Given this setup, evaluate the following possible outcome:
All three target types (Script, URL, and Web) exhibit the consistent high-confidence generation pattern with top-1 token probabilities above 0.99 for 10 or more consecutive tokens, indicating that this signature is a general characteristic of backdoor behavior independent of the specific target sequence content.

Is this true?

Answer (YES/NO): YES